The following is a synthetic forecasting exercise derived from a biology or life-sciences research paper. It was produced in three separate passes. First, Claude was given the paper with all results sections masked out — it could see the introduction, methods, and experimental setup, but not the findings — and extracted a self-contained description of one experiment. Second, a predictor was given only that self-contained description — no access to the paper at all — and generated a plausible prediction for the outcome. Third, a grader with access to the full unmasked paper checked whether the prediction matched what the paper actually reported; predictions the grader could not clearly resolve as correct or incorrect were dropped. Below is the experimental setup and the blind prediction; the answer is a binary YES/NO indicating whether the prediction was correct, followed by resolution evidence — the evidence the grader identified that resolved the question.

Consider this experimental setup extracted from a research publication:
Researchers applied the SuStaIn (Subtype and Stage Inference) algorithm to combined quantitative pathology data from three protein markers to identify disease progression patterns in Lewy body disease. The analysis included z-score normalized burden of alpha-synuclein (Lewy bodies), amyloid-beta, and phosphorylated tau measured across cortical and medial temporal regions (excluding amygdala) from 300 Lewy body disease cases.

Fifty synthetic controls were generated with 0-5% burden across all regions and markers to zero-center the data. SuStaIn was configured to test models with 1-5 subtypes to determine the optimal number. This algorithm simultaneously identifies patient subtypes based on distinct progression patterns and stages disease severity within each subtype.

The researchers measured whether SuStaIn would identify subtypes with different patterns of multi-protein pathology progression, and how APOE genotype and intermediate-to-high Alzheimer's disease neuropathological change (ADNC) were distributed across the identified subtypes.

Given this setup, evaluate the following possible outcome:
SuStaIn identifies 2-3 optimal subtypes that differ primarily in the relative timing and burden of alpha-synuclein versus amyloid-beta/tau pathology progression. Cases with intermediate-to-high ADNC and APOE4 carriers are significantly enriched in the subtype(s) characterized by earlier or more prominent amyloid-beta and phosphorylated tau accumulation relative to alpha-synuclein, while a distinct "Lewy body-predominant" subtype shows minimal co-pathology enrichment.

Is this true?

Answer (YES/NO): NO